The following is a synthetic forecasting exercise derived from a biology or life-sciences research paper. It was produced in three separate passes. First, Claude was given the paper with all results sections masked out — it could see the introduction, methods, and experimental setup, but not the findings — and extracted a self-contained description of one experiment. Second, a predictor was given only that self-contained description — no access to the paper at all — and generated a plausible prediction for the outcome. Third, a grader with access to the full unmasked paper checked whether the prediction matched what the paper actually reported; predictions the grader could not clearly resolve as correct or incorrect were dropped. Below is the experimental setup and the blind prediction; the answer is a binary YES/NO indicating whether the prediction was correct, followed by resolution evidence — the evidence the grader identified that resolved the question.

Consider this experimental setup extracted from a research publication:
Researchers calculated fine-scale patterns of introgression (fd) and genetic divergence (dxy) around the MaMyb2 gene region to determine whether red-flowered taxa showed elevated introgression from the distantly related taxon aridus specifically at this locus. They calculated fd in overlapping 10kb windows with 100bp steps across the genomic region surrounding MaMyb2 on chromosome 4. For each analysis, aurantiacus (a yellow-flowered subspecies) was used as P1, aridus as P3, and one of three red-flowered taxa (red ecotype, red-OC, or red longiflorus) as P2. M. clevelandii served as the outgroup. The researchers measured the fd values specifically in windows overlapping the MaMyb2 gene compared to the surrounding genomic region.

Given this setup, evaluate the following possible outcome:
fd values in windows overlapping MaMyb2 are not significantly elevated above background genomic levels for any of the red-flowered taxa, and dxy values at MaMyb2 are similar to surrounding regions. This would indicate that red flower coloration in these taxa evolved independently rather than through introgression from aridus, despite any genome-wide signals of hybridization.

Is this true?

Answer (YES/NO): NO